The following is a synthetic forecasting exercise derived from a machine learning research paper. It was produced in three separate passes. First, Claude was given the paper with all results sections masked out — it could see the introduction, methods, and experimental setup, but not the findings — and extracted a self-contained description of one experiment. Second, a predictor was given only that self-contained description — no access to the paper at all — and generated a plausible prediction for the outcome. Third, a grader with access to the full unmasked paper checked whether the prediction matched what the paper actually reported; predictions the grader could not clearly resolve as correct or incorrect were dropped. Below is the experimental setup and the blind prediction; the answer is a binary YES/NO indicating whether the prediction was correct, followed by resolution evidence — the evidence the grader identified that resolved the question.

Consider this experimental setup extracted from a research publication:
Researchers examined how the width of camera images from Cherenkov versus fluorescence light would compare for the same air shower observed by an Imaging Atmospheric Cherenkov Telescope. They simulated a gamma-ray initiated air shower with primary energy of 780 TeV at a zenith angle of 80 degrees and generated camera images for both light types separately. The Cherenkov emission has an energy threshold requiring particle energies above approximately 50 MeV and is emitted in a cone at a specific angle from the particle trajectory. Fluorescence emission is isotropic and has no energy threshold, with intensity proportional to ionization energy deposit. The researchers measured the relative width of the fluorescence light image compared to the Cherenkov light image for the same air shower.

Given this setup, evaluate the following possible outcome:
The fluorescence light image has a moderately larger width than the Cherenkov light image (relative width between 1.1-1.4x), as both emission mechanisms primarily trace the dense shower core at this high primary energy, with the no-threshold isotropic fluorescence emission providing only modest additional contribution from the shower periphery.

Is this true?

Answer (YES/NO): NO